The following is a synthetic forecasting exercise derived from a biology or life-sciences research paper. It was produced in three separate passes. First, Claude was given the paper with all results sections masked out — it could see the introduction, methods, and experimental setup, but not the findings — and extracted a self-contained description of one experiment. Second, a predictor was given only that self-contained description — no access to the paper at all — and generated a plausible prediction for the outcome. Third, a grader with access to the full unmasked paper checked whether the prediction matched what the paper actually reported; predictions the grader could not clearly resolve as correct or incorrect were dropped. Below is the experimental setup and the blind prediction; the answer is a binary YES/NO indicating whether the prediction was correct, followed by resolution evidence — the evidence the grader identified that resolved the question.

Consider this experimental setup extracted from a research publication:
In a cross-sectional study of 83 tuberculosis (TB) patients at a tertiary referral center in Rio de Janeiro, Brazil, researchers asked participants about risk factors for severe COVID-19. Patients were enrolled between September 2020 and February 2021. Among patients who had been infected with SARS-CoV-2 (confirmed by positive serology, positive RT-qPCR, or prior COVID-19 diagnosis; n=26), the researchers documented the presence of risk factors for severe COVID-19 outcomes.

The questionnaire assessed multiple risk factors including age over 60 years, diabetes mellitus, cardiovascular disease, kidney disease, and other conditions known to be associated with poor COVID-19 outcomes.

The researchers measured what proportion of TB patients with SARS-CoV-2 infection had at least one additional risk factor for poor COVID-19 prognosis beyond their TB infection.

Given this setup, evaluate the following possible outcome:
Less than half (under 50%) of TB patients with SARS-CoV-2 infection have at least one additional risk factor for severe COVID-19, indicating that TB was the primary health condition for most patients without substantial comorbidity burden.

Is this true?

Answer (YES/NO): YES